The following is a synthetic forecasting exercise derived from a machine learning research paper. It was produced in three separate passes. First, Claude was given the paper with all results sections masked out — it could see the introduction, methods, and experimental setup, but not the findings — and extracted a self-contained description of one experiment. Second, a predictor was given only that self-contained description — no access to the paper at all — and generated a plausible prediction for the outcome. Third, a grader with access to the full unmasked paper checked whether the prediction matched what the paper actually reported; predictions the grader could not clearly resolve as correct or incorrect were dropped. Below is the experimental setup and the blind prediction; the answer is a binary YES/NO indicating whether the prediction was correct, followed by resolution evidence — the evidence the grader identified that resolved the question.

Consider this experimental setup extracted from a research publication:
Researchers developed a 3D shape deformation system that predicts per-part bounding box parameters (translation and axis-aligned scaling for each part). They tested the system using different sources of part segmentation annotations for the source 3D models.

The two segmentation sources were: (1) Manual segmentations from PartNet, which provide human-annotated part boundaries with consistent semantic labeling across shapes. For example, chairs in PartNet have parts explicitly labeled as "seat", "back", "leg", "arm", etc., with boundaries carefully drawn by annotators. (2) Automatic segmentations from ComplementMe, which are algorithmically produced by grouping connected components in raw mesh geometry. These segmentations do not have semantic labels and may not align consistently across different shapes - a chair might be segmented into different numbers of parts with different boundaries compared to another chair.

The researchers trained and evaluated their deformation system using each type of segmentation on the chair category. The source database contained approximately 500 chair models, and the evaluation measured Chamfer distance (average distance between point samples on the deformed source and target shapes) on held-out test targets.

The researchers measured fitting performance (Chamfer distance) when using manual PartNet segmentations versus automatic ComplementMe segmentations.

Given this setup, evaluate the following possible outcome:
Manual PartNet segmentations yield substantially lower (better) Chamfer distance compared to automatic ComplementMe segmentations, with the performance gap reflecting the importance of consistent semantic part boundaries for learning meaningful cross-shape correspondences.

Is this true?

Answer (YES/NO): NO